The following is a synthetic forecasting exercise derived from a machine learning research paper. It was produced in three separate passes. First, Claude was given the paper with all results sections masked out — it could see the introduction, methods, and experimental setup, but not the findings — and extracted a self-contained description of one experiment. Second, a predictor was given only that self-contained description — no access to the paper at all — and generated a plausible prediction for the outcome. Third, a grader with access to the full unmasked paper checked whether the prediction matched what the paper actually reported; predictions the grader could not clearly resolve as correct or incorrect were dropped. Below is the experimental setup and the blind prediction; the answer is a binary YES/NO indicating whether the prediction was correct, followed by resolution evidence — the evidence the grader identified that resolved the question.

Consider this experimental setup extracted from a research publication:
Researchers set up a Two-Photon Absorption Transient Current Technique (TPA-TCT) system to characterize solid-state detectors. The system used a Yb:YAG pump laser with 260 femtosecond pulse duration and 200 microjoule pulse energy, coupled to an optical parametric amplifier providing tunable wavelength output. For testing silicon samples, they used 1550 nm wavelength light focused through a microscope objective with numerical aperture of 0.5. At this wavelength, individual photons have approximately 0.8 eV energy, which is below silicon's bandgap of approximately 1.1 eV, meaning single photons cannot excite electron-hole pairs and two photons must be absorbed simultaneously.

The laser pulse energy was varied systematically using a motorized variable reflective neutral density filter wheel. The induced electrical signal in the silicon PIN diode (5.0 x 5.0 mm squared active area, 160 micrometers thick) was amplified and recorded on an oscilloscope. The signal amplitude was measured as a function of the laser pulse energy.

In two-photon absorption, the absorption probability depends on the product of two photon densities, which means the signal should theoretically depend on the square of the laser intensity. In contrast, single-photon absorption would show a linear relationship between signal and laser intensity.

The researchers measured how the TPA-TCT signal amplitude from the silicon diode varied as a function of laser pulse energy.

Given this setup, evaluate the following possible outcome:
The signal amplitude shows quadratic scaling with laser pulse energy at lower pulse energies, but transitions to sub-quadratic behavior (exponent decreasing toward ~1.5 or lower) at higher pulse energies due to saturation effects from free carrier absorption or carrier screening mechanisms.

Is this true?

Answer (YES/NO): NO